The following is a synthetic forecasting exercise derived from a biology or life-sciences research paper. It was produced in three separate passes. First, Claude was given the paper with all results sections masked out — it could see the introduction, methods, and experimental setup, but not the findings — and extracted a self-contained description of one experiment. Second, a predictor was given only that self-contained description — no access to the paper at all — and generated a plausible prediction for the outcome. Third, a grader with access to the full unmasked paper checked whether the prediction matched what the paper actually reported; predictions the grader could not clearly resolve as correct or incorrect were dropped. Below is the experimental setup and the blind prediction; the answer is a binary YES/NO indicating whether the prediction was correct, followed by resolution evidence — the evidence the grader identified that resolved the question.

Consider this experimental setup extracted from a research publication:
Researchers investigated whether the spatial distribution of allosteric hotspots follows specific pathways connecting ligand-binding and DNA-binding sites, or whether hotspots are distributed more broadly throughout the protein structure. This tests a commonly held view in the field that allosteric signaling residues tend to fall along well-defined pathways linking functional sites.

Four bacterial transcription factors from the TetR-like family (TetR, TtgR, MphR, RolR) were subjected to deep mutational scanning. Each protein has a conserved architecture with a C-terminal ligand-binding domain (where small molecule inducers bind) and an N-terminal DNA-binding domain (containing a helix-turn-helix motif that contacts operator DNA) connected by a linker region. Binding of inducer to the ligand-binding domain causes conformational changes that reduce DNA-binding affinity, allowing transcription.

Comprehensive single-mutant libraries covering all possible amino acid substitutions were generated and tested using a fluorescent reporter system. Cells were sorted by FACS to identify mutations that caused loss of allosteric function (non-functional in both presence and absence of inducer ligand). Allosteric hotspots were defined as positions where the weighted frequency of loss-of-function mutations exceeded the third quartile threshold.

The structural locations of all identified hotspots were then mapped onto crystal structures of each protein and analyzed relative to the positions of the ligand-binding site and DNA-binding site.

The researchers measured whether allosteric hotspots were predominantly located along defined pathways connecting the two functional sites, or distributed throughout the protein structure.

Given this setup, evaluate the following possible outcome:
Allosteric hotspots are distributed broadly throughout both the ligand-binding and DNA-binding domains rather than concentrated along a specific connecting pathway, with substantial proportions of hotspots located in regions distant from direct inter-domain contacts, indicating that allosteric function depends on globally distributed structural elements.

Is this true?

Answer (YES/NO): NO